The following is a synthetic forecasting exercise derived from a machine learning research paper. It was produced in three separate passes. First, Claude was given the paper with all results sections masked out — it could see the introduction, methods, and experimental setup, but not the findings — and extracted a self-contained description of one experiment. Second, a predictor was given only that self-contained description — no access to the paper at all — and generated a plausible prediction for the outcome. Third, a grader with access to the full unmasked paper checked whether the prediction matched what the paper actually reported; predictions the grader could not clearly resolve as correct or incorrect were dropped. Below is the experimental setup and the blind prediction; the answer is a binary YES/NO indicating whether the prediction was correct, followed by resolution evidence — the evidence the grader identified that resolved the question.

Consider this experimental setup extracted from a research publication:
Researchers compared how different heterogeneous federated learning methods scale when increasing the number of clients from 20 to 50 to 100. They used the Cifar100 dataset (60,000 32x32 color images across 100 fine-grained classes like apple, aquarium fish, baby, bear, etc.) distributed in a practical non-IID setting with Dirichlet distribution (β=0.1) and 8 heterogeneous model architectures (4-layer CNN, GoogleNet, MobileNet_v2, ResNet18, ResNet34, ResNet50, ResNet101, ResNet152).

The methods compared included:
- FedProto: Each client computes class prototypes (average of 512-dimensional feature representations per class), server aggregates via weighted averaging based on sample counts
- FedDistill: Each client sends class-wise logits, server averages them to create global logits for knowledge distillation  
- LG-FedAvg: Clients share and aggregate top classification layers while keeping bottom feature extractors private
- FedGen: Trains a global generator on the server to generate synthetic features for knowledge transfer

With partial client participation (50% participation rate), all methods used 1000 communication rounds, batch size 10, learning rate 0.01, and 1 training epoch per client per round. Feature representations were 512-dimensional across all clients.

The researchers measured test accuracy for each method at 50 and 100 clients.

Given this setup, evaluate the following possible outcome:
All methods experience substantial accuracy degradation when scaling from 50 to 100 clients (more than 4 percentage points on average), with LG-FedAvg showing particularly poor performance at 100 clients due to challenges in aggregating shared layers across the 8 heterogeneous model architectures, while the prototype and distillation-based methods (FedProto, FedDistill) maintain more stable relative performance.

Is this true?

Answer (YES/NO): NO